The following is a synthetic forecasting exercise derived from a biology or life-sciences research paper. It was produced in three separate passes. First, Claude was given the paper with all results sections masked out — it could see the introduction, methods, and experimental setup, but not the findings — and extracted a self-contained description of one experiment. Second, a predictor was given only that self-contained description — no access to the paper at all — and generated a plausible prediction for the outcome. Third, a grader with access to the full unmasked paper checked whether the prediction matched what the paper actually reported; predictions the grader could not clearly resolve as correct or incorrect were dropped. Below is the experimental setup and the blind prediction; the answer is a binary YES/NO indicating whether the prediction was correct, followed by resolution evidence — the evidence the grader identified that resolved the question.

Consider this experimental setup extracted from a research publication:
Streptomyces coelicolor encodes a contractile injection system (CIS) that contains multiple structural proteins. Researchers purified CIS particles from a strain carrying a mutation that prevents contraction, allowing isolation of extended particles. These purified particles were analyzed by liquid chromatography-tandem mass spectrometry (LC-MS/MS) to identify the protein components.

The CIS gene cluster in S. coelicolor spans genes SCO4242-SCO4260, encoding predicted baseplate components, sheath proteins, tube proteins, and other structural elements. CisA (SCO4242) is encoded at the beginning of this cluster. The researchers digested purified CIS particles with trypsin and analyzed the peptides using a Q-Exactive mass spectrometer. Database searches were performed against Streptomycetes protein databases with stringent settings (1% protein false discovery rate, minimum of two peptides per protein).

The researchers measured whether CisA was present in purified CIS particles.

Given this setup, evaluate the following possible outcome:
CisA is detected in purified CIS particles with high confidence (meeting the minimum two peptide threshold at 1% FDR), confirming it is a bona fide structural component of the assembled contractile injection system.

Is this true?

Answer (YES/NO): NO